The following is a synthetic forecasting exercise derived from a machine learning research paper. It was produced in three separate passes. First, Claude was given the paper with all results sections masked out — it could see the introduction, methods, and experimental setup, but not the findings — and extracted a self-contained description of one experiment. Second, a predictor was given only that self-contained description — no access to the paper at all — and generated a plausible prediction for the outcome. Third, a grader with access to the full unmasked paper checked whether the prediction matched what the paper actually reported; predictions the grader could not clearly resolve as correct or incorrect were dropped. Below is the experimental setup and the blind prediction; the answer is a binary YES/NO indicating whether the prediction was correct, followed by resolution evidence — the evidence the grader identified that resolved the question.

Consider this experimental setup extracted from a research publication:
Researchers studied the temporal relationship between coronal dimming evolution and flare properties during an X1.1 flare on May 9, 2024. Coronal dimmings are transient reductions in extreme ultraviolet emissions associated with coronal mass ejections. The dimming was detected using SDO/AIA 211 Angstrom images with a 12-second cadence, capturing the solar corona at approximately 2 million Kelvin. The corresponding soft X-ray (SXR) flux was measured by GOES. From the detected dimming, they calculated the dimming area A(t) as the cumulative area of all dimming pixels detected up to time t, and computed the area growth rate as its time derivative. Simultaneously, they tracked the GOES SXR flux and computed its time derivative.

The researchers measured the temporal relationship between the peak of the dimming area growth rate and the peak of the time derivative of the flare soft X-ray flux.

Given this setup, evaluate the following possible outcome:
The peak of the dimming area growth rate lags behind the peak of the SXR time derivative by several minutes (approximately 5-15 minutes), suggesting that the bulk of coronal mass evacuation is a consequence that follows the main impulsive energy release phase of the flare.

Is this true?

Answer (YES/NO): NO